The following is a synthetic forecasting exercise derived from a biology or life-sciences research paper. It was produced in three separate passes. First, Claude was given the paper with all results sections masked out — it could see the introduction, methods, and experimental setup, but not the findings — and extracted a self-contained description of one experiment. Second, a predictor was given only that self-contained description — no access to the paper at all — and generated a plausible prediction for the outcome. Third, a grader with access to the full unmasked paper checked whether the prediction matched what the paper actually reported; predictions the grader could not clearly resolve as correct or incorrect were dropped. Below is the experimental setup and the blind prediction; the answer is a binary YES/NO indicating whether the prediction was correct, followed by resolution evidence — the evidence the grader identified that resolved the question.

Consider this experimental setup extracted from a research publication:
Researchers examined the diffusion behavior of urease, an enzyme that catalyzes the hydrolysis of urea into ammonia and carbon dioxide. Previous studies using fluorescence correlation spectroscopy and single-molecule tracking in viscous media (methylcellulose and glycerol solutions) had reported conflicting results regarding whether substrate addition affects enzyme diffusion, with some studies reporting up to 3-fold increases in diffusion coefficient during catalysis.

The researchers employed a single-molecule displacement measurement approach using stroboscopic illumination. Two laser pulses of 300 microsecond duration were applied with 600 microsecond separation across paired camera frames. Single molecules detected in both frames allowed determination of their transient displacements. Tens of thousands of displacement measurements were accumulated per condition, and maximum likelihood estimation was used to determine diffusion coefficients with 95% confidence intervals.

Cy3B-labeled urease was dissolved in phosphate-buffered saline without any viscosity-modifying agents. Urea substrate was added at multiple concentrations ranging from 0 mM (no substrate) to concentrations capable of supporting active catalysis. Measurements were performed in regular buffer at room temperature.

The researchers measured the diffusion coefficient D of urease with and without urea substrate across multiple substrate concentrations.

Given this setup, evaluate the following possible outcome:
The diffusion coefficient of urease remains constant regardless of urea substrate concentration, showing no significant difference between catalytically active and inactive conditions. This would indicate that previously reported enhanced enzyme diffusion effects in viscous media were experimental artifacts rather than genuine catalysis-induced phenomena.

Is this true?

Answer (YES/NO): YES